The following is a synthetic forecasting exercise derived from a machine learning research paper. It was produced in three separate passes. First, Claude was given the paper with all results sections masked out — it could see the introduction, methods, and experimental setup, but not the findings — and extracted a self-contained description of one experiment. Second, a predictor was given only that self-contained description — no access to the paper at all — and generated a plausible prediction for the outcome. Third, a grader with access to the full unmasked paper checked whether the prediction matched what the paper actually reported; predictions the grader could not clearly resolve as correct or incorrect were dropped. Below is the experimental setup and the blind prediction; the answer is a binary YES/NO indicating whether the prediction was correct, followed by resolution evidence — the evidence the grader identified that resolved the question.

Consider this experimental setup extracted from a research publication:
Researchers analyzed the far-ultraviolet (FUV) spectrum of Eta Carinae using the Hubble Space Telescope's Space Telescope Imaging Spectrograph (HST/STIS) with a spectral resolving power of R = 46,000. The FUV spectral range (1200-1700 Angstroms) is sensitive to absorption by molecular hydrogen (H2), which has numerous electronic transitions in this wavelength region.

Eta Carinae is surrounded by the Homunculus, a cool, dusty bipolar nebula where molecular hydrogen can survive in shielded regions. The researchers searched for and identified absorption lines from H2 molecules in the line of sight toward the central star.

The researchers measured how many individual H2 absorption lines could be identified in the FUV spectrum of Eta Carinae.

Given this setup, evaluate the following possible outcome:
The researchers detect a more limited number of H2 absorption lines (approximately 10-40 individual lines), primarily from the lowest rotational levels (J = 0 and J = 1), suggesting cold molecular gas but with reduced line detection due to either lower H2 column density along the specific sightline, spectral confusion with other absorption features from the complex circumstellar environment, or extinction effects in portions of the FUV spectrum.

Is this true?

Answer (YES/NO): NO